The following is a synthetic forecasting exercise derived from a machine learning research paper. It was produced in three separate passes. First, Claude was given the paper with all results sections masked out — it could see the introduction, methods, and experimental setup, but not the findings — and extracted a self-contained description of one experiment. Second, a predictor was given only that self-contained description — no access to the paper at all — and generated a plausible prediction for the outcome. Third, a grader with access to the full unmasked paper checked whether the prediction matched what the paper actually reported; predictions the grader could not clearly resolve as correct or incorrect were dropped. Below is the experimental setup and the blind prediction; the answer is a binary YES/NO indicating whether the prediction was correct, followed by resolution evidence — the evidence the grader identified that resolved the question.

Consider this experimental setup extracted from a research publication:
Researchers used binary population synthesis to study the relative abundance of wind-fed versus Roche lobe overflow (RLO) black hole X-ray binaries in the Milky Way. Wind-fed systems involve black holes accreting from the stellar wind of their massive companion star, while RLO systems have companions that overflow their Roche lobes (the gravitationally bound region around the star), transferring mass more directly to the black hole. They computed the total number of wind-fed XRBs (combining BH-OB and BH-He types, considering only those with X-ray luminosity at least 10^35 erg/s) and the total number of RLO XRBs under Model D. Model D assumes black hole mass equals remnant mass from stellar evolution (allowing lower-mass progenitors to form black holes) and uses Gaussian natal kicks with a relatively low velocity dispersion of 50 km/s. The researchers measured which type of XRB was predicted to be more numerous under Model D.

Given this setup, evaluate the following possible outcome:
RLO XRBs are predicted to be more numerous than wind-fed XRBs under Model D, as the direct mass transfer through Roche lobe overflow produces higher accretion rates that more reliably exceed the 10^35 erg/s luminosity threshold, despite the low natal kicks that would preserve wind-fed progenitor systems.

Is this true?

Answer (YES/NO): YES